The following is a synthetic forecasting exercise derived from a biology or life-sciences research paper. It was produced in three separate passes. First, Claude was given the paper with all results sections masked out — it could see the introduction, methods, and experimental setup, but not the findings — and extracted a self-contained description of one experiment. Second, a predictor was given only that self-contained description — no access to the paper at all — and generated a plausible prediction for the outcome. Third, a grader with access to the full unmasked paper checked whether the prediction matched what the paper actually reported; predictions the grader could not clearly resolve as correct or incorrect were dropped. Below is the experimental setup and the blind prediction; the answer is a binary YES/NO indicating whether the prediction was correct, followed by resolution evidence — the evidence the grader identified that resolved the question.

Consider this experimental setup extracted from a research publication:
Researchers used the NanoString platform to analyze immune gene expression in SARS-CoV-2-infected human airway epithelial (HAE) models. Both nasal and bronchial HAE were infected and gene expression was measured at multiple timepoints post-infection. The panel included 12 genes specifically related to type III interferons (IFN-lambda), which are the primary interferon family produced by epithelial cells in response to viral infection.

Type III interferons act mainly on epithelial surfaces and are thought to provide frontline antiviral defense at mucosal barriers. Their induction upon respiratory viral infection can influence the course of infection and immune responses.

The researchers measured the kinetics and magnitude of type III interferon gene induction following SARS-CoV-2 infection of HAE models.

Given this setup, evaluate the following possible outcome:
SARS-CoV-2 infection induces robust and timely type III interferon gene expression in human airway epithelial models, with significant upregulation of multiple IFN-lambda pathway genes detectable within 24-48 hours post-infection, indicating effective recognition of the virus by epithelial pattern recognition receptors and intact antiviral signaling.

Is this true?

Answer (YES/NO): NO